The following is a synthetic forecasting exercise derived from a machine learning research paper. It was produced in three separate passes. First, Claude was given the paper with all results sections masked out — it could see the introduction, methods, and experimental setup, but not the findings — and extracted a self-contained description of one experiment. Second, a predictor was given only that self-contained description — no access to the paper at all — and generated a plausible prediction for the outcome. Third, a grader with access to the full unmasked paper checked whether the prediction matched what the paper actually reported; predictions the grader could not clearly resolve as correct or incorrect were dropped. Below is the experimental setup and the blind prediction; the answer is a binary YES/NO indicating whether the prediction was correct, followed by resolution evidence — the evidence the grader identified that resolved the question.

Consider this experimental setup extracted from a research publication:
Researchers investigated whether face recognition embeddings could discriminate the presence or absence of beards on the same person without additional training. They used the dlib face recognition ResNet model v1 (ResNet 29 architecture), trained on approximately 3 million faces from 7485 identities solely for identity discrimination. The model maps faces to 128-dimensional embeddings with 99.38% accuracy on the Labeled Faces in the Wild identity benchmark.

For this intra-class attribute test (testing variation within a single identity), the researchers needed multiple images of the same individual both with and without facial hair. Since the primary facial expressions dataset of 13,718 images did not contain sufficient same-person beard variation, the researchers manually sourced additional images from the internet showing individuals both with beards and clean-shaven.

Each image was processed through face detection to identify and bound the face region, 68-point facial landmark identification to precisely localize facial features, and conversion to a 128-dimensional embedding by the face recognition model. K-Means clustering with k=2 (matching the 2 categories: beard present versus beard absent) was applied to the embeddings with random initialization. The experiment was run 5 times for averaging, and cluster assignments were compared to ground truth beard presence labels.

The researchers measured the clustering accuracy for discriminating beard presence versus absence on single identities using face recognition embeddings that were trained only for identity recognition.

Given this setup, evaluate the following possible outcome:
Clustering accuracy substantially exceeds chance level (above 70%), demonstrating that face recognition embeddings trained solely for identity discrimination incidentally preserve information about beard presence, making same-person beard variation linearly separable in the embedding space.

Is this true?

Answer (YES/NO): YES